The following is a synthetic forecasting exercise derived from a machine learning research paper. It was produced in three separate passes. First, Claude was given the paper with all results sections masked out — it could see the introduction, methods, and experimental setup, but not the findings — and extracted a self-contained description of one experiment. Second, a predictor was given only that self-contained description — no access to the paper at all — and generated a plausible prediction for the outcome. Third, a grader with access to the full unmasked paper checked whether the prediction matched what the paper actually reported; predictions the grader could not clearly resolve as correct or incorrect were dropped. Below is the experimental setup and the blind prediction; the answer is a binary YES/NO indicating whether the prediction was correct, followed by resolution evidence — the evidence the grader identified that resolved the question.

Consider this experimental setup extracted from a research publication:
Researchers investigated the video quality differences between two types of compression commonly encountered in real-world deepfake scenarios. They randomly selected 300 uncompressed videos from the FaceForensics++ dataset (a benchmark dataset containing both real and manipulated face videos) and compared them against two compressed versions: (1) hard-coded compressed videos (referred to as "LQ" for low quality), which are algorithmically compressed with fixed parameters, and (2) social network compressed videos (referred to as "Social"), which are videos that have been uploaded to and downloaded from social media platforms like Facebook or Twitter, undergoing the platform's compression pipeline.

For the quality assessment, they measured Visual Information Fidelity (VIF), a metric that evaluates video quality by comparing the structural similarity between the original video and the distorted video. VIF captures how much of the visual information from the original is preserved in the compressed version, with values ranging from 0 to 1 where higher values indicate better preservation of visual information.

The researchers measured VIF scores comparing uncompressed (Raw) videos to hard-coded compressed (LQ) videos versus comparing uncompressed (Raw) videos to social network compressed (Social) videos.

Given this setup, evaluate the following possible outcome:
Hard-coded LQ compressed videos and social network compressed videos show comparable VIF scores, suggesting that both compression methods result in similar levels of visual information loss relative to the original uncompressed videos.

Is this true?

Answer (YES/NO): NO